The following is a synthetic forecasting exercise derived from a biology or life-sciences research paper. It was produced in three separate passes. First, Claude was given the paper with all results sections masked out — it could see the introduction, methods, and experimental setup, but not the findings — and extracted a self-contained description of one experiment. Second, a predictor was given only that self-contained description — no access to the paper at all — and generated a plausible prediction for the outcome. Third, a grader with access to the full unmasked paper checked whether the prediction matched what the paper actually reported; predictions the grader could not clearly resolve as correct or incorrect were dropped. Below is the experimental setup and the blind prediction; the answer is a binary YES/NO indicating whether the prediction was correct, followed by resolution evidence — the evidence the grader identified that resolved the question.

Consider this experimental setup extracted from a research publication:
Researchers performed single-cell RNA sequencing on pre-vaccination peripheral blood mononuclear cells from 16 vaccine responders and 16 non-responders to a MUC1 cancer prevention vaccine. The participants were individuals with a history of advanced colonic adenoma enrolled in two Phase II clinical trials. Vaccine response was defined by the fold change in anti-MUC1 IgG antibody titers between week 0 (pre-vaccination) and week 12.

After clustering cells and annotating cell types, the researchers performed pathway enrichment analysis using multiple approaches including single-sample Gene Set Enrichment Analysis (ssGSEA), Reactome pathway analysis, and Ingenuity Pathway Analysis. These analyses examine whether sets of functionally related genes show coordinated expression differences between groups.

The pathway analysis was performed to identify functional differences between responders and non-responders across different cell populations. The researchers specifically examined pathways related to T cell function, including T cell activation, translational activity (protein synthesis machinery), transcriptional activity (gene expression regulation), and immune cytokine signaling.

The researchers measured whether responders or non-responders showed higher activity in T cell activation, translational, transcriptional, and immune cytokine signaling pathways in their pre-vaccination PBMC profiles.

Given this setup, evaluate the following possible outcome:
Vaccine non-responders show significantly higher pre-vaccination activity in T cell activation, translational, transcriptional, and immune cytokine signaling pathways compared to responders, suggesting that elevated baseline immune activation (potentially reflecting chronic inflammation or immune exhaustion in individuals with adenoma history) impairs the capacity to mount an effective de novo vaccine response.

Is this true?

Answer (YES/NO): NO